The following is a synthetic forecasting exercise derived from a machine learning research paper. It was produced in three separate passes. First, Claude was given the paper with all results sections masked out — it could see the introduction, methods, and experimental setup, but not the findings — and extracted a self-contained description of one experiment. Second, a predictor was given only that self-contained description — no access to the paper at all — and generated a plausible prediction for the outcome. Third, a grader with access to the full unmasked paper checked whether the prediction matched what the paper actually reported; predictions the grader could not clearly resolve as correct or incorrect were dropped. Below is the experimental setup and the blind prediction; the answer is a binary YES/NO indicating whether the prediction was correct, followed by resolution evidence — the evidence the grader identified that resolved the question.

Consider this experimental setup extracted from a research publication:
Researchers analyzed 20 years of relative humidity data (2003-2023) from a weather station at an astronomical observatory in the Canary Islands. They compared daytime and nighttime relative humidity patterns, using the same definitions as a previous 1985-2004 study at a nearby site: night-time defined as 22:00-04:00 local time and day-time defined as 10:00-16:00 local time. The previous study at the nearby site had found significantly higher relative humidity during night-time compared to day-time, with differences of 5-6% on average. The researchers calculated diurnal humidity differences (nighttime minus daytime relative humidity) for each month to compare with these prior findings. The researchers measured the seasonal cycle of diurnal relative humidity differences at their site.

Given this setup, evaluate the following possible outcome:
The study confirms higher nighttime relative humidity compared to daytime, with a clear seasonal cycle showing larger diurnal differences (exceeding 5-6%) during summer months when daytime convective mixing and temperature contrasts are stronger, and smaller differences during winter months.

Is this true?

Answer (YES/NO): NO